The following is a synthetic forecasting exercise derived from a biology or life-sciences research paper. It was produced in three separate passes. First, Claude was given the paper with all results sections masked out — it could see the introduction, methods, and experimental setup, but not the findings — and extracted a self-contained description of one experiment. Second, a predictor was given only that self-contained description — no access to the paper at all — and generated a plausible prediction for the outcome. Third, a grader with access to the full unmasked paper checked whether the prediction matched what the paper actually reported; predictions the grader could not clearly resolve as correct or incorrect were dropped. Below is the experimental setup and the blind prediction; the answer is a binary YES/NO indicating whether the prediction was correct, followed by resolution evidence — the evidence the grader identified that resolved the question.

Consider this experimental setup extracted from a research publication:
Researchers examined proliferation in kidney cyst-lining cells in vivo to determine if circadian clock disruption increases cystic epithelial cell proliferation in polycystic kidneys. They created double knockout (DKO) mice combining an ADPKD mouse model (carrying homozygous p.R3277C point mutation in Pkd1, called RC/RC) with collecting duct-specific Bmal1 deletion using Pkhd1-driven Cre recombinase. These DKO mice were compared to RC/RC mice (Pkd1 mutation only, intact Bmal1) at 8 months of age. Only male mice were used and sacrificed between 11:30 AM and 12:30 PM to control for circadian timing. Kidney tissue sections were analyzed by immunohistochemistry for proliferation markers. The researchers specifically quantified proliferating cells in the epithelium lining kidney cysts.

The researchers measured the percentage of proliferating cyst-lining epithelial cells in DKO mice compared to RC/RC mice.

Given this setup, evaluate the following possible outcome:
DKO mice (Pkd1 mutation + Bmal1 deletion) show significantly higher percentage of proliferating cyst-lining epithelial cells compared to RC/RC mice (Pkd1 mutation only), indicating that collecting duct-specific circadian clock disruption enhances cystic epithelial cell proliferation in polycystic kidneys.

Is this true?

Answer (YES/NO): YES